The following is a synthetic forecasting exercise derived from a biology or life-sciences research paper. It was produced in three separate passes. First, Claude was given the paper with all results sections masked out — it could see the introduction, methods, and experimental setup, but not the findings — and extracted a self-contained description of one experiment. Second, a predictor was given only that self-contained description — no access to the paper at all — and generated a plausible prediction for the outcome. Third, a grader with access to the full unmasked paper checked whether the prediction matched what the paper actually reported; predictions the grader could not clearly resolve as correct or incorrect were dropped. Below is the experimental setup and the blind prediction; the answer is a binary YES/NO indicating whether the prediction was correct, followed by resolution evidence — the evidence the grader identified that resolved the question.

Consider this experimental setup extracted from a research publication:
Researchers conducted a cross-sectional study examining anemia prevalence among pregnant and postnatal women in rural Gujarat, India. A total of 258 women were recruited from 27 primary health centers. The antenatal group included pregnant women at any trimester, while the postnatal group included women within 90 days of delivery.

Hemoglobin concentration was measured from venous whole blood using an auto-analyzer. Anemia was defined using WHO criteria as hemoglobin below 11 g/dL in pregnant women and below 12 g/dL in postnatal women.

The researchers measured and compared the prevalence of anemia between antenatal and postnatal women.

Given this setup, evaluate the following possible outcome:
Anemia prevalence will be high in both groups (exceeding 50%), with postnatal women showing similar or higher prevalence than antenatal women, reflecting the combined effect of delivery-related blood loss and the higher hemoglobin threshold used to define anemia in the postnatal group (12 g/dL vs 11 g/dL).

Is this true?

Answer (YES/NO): NO